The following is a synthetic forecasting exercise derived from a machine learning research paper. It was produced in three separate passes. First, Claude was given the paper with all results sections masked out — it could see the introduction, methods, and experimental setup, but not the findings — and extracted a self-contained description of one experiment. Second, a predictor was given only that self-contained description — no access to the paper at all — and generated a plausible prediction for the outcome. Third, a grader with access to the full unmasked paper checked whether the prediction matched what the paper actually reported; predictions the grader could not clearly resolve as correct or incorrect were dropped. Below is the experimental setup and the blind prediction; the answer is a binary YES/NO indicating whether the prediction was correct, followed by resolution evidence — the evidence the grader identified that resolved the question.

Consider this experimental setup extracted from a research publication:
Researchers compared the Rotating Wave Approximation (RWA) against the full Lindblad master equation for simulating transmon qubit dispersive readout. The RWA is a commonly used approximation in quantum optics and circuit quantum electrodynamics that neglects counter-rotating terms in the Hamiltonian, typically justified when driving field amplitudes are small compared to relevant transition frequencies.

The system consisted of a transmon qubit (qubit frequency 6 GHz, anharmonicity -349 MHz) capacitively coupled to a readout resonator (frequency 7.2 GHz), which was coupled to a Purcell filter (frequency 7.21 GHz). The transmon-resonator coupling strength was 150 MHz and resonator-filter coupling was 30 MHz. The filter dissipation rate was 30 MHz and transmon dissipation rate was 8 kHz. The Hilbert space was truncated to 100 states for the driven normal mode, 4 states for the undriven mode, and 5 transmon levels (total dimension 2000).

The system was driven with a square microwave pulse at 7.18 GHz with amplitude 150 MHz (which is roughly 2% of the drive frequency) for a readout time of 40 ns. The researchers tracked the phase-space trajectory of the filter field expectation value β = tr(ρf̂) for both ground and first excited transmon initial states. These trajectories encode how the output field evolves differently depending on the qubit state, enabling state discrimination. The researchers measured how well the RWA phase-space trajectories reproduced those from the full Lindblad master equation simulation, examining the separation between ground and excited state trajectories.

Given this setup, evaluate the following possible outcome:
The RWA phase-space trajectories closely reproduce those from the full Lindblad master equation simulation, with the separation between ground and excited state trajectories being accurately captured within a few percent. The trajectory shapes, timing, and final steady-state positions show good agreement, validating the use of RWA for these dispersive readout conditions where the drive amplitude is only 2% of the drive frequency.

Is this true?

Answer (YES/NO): NO